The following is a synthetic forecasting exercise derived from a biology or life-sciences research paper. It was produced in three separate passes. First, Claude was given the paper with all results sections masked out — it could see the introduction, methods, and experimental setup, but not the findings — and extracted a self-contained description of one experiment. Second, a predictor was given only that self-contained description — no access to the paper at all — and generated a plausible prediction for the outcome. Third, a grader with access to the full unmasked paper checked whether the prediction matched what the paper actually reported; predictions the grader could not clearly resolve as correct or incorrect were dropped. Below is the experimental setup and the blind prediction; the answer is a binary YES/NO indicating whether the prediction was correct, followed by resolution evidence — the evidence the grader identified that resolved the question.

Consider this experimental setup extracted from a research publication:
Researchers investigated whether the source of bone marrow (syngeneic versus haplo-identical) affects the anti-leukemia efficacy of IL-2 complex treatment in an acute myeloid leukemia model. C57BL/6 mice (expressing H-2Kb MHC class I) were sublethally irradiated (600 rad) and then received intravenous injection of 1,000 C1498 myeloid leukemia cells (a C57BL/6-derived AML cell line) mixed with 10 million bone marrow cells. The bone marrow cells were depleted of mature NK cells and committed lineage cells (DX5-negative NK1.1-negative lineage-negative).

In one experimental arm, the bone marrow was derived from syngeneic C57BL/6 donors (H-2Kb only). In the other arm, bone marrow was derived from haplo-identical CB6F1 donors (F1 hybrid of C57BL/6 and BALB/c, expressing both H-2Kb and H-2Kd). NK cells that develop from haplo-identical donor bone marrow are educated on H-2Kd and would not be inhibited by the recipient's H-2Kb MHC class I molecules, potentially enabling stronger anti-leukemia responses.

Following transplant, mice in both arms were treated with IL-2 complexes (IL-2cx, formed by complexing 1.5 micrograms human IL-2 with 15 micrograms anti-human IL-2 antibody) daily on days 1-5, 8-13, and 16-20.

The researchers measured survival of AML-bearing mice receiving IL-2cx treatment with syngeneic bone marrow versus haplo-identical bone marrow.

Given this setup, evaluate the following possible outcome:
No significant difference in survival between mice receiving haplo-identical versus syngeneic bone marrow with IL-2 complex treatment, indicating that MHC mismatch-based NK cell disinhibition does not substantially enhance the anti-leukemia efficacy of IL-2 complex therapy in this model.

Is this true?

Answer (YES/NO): NO